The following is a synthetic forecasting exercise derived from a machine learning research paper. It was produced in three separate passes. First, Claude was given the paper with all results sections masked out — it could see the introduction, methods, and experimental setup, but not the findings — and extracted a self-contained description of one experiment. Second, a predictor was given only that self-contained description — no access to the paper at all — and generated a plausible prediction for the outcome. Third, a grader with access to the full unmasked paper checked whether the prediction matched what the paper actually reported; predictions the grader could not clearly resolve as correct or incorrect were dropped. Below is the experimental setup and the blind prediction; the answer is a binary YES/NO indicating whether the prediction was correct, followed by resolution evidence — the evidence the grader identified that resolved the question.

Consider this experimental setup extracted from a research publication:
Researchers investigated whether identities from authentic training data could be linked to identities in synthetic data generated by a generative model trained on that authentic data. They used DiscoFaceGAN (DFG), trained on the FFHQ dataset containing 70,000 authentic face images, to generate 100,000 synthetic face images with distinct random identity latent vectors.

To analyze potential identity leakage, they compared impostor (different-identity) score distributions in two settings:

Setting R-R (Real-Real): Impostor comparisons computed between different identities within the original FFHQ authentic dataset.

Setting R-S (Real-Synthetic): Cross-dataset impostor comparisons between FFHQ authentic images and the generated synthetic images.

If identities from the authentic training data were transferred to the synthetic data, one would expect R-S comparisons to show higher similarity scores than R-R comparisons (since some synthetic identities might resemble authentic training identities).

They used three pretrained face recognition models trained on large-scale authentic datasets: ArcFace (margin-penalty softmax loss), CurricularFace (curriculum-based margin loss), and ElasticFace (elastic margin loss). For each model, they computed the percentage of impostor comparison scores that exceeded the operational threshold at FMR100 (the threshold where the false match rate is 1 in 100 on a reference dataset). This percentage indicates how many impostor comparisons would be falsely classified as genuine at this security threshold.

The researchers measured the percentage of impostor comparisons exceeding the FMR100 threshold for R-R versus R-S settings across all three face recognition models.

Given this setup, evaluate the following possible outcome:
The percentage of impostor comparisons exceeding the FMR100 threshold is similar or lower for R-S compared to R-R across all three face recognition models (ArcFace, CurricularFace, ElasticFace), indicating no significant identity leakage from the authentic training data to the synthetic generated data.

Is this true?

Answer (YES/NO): YES